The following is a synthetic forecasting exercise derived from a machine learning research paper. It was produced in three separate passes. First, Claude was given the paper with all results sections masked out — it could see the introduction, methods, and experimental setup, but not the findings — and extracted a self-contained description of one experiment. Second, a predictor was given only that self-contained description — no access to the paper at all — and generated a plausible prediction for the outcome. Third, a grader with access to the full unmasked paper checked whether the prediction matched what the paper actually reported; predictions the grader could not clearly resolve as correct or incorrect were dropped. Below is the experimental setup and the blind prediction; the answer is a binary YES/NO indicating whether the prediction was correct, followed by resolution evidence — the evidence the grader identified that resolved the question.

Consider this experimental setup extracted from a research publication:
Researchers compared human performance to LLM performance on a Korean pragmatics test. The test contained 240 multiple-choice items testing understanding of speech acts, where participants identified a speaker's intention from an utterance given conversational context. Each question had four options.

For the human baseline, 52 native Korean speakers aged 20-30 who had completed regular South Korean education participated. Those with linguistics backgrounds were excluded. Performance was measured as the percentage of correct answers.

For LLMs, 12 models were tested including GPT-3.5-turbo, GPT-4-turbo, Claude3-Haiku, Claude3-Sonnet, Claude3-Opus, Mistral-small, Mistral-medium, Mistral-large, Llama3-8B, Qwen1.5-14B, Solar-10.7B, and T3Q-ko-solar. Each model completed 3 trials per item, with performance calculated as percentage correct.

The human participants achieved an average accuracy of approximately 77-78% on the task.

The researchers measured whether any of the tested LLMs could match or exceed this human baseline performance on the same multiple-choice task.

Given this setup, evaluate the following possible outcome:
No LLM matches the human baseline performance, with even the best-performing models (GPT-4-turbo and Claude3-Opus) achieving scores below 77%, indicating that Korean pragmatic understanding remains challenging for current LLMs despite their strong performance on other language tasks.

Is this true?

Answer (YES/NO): YES